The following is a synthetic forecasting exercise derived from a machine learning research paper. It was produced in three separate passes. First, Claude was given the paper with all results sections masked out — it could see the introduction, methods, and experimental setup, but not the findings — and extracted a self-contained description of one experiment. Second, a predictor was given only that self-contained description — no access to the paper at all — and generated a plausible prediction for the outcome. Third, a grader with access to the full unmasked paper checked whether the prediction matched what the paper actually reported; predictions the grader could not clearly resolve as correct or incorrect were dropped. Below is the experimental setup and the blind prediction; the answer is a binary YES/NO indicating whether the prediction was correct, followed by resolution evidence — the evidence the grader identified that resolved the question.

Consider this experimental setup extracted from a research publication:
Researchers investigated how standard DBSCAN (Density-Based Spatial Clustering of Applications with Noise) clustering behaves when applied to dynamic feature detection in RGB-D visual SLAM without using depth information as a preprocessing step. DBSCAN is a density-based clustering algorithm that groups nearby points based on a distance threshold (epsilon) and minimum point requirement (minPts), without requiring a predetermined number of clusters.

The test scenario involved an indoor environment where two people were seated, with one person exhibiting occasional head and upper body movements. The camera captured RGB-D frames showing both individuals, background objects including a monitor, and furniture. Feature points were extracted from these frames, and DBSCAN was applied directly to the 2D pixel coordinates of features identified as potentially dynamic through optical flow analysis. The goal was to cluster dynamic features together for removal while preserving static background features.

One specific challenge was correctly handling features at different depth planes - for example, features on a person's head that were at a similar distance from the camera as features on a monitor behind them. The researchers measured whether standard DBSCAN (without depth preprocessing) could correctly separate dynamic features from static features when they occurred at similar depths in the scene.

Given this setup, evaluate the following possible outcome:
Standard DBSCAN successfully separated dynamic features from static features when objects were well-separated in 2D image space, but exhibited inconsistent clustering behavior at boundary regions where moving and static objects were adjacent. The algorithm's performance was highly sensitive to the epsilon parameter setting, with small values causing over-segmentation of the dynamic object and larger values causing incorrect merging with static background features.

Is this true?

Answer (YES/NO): NO